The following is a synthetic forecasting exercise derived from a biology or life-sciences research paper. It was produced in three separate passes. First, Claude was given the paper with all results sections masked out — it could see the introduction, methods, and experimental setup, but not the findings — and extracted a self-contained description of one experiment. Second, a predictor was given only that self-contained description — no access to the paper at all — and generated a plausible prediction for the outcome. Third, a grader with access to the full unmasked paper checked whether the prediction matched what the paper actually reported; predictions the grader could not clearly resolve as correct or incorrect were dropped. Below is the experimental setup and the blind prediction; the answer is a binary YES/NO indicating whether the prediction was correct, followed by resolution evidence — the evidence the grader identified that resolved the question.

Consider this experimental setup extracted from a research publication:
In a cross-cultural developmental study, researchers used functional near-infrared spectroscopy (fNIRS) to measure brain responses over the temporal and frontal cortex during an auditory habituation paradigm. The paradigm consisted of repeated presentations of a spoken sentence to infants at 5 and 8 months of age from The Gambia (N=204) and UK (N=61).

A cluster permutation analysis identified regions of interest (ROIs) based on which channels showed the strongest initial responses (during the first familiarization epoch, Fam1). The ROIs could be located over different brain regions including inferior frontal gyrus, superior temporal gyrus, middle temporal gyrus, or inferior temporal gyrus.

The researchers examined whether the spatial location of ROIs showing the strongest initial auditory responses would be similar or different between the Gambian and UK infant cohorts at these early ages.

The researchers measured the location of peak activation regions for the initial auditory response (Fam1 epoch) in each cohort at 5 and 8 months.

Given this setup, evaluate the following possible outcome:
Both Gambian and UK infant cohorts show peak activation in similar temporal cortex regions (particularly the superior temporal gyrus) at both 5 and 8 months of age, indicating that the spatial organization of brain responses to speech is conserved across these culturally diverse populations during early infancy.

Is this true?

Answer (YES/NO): YES